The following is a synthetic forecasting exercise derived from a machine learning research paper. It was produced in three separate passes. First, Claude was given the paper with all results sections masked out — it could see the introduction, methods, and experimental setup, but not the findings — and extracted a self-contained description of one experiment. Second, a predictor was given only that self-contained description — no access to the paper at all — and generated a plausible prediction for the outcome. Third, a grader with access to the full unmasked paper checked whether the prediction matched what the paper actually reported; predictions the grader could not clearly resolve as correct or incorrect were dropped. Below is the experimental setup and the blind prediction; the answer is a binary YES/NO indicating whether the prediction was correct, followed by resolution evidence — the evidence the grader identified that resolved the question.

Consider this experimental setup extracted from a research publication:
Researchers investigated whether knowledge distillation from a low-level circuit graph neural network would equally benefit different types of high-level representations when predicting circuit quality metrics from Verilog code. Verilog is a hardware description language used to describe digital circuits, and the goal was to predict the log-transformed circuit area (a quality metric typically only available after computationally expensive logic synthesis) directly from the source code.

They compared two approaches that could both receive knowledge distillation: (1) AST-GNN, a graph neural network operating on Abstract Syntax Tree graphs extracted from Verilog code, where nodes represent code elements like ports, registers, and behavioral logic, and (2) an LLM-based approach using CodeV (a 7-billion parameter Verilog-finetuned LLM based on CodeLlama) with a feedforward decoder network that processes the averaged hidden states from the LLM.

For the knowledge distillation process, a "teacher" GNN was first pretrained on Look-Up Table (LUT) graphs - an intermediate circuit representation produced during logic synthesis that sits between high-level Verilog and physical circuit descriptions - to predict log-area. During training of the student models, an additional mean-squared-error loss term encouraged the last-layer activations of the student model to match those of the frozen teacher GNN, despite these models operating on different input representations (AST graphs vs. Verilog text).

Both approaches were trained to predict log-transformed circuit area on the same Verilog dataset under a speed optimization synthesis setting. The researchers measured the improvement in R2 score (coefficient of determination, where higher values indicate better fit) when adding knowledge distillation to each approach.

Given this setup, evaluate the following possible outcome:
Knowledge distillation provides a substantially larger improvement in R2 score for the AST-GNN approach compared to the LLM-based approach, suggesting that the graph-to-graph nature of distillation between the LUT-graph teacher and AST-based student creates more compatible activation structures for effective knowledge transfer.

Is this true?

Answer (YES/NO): NO